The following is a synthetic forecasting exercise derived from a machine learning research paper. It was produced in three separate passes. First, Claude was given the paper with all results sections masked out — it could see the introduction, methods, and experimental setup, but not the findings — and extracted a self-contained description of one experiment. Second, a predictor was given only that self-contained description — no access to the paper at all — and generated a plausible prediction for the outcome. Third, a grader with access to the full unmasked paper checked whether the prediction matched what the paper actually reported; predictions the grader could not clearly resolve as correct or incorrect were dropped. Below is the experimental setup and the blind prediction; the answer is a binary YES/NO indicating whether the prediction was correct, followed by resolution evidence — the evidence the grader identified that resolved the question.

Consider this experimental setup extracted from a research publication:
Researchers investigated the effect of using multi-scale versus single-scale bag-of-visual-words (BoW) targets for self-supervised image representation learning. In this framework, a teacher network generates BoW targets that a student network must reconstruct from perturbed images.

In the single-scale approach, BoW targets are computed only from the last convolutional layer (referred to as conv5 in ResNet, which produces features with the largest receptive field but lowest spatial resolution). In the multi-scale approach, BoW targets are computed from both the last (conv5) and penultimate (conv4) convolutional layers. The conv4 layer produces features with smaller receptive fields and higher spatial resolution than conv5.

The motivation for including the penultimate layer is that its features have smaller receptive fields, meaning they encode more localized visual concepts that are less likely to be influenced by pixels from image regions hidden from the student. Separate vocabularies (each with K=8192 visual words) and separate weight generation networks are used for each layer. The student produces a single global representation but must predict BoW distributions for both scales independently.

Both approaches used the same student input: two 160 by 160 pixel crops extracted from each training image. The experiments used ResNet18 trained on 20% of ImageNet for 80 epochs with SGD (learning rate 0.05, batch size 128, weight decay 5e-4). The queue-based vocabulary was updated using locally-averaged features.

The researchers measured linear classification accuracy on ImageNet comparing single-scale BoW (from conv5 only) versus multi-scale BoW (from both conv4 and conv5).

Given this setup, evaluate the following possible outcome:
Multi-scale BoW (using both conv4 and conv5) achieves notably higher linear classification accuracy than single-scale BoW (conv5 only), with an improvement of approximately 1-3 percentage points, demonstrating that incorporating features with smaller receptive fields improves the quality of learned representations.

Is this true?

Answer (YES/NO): YES